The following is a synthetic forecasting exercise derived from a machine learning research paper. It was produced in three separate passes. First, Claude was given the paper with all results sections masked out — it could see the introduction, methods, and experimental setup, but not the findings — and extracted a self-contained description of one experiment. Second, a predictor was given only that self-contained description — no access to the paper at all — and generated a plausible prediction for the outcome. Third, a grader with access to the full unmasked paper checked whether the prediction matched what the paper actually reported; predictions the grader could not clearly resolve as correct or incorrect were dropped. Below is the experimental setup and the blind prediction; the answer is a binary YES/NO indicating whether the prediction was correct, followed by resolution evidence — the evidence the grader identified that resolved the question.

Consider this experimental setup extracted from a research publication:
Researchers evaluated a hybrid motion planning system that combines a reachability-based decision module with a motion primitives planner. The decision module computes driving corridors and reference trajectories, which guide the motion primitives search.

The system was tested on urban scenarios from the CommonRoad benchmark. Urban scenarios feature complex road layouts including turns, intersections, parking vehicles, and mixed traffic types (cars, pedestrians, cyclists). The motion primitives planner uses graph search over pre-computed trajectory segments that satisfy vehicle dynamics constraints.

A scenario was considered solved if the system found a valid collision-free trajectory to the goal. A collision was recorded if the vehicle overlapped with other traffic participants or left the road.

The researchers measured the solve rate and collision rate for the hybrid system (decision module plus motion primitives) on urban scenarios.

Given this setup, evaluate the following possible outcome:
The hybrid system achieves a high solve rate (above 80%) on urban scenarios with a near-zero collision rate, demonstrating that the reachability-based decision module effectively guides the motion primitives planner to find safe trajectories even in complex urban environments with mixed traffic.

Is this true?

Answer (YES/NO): NO